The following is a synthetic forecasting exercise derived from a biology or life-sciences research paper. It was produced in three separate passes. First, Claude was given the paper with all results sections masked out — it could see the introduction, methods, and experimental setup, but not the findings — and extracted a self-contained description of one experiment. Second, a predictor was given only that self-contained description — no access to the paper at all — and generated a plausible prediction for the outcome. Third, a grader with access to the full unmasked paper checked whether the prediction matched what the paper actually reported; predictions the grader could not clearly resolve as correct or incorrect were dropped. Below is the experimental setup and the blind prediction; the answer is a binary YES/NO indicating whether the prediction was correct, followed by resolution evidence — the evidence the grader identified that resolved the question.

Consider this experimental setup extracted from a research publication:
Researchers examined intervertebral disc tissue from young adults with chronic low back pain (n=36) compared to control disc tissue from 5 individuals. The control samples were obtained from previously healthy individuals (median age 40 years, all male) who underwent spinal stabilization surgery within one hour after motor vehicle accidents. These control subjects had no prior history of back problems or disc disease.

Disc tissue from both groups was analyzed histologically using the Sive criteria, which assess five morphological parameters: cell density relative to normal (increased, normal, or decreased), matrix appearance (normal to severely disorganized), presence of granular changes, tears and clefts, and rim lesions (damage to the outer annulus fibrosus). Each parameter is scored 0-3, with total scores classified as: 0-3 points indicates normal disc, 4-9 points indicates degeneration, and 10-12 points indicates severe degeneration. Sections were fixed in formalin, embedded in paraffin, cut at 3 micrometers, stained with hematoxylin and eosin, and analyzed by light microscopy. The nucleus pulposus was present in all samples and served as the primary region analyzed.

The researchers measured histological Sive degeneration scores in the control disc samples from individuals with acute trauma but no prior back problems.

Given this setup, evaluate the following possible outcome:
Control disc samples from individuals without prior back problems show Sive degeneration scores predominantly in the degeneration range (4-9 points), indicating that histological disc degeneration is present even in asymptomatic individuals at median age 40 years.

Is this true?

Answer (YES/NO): NO